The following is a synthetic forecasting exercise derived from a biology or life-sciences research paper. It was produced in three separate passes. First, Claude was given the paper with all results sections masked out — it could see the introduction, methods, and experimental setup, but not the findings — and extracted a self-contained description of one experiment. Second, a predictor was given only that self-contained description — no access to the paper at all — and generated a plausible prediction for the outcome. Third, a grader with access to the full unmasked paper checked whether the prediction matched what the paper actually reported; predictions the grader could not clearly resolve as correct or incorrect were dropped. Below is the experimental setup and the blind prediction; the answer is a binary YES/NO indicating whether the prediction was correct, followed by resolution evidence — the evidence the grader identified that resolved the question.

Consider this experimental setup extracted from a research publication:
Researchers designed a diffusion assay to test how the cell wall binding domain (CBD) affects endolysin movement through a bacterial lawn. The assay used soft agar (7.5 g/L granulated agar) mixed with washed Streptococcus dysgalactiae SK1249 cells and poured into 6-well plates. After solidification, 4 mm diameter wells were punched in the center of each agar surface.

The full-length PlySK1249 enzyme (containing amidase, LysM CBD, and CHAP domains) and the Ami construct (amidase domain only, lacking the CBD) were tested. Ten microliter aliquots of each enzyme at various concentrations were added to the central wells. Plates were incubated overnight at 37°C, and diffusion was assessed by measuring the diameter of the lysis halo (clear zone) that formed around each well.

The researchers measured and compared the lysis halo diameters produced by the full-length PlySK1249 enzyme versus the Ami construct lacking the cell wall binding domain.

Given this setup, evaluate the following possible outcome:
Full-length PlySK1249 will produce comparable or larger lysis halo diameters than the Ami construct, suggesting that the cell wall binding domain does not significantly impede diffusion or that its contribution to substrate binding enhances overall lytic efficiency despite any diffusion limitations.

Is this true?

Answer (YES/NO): NO